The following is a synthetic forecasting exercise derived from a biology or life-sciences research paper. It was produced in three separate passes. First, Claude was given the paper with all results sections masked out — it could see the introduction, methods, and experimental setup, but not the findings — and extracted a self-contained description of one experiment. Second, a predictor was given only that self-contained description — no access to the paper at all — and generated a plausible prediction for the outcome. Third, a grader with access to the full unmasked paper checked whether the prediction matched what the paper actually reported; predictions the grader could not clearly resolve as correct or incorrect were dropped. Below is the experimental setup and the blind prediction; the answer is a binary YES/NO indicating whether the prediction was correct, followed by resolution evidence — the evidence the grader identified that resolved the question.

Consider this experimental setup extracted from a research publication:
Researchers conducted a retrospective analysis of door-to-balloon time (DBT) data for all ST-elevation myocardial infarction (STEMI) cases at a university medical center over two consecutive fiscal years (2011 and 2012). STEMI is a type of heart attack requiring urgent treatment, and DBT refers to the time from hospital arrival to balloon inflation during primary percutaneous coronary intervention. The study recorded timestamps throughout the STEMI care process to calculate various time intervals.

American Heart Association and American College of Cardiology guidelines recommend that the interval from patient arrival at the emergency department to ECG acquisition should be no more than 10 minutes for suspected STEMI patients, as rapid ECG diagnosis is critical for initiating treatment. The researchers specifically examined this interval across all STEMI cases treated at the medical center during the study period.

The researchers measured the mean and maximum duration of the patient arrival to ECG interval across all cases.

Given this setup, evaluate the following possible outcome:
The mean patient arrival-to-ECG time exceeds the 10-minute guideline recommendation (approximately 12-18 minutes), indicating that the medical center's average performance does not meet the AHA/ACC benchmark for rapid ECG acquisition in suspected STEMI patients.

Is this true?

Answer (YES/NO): NO